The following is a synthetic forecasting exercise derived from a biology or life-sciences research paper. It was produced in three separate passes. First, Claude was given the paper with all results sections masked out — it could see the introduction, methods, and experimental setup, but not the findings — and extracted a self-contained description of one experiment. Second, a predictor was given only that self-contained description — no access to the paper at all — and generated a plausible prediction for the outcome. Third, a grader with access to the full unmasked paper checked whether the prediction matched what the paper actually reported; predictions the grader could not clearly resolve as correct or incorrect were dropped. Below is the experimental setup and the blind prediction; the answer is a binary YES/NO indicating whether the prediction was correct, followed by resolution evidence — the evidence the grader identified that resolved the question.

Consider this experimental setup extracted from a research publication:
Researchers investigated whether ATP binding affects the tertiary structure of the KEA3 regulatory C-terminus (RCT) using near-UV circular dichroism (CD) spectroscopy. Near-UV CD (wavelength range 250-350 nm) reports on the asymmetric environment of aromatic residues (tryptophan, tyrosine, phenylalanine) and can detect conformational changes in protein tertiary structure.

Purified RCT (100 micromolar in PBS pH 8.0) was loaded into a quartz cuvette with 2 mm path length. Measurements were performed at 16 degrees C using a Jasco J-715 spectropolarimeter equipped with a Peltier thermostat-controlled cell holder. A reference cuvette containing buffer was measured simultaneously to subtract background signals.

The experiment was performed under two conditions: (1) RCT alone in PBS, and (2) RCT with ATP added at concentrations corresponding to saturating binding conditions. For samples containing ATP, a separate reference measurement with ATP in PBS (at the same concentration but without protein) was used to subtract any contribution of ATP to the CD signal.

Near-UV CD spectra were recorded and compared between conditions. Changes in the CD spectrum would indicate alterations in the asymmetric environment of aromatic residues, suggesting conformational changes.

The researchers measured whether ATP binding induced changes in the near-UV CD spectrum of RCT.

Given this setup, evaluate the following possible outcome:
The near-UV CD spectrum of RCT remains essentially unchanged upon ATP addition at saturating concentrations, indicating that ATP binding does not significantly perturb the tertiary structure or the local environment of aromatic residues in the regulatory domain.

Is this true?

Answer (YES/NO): NO